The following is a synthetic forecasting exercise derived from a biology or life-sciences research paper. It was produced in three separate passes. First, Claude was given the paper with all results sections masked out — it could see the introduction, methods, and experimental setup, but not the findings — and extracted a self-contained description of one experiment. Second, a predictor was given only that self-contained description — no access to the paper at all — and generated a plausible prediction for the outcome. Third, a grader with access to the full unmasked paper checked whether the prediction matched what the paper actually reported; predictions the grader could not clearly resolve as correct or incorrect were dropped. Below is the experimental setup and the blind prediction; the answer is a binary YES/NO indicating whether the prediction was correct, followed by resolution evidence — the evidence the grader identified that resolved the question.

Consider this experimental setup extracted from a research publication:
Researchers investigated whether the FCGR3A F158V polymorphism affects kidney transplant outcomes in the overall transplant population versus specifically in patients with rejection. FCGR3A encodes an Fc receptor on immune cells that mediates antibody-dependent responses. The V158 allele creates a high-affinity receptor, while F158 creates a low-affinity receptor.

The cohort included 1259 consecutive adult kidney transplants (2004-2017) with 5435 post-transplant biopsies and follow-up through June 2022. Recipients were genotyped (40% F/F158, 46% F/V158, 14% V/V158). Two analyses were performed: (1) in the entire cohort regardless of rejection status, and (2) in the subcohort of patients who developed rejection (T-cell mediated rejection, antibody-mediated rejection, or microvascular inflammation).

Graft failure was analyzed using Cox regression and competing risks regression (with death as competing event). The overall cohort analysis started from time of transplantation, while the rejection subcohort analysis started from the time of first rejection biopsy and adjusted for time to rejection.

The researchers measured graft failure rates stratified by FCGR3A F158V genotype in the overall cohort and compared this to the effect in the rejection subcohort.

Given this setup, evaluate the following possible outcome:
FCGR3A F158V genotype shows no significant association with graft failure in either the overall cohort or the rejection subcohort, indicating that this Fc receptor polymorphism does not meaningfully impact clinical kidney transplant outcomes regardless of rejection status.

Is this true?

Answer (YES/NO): NO